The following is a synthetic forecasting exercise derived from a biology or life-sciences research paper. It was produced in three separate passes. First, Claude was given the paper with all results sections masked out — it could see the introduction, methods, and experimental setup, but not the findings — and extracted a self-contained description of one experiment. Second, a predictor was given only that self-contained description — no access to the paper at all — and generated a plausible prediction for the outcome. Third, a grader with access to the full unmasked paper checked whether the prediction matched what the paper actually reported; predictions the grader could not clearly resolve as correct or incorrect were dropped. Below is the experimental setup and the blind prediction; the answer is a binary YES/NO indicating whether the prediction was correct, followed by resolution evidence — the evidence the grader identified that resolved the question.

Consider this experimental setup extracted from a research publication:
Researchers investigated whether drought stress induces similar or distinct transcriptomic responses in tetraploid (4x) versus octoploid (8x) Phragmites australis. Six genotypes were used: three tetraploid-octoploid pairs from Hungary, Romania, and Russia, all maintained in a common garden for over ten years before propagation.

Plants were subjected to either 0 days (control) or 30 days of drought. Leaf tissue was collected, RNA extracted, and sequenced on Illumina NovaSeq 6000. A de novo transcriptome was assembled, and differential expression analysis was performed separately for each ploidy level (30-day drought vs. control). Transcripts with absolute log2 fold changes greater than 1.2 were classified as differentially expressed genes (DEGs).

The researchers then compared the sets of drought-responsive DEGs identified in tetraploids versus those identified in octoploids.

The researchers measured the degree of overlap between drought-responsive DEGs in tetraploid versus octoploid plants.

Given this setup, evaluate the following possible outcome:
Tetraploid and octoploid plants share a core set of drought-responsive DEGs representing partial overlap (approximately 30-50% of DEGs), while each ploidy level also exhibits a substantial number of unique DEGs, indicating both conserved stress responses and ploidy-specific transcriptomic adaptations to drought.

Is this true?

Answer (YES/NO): NO